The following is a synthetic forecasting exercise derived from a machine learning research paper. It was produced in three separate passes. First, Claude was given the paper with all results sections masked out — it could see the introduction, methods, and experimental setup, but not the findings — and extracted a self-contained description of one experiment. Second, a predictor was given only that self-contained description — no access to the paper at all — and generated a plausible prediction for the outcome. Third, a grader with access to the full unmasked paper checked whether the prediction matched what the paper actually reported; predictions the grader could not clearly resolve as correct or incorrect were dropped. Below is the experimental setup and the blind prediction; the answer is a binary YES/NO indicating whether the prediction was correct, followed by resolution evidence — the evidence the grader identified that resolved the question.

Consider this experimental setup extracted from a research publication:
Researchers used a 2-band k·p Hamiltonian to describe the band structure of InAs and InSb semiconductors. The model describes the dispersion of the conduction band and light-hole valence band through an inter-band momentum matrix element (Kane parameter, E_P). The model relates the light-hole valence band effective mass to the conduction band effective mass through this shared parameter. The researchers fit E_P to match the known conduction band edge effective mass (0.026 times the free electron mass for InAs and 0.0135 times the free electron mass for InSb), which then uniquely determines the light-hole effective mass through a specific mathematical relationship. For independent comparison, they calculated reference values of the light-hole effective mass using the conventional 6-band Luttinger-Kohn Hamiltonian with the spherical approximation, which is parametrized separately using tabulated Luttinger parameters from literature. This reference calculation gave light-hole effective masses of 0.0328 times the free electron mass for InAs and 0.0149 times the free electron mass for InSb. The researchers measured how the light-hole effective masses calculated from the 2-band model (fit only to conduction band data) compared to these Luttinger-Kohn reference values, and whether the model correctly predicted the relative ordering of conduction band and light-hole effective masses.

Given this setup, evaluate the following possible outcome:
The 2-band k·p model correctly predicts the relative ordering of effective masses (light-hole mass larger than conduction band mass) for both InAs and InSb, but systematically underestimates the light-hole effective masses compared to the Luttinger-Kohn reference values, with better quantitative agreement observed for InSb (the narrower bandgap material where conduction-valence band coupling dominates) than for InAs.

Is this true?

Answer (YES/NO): YES